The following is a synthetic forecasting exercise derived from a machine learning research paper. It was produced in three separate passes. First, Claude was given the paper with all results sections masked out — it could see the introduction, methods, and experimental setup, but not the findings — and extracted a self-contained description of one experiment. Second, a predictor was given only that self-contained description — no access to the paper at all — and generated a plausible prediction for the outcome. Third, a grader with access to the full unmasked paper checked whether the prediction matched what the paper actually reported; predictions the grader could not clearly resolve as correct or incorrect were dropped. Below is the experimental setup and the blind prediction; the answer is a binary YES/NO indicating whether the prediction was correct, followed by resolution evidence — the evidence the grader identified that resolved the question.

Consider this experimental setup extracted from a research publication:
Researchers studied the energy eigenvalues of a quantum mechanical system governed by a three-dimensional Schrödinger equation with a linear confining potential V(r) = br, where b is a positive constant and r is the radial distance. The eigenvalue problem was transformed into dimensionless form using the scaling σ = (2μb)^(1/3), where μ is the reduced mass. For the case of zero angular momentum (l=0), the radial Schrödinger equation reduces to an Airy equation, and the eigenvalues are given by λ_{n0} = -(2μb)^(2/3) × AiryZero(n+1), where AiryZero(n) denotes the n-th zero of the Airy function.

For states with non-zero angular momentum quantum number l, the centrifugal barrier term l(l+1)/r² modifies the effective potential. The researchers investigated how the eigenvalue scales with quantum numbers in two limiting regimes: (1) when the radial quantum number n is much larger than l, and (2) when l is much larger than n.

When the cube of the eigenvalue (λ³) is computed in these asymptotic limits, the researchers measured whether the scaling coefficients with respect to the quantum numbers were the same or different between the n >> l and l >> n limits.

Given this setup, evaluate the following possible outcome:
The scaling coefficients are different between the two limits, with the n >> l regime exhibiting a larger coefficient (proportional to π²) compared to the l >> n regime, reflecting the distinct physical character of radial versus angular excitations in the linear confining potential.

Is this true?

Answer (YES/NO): YES